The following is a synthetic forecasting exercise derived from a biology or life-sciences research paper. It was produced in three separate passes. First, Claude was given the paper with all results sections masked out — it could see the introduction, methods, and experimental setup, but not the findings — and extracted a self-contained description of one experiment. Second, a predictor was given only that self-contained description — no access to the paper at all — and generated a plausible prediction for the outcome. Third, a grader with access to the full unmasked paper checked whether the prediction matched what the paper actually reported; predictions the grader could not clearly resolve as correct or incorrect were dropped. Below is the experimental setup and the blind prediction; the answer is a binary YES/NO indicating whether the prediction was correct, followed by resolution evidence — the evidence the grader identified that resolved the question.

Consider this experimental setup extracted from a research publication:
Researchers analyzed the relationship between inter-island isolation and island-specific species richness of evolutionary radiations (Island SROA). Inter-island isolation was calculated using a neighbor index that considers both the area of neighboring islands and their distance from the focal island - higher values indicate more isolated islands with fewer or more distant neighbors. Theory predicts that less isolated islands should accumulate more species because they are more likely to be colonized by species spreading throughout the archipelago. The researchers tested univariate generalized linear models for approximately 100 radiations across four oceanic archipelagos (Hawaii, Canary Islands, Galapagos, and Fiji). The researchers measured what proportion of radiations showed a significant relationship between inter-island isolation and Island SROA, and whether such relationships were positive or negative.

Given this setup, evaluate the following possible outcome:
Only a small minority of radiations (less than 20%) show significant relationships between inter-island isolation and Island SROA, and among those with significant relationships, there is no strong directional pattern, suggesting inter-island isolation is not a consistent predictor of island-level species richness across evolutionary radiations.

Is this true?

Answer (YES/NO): NO